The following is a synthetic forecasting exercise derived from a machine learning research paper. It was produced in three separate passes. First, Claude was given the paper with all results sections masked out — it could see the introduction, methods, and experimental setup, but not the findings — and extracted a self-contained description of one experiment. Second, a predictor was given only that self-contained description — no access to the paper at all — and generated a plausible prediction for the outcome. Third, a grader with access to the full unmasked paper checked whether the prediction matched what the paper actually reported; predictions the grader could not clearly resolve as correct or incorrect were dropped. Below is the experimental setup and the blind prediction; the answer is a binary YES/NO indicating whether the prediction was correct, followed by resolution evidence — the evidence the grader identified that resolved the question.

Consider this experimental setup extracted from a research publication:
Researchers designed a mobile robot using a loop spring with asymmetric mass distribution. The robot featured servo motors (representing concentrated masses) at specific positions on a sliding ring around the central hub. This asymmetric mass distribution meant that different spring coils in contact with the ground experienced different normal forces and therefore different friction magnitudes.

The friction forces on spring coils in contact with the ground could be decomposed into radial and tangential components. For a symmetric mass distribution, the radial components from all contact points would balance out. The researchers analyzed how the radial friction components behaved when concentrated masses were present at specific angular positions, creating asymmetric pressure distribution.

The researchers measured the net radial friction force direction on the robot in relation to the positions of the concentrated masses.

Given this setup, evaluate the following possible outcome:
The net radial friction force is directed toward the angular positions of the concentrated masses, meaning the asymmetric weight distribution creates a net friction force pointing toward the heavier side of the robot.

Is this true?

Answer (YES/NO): NO